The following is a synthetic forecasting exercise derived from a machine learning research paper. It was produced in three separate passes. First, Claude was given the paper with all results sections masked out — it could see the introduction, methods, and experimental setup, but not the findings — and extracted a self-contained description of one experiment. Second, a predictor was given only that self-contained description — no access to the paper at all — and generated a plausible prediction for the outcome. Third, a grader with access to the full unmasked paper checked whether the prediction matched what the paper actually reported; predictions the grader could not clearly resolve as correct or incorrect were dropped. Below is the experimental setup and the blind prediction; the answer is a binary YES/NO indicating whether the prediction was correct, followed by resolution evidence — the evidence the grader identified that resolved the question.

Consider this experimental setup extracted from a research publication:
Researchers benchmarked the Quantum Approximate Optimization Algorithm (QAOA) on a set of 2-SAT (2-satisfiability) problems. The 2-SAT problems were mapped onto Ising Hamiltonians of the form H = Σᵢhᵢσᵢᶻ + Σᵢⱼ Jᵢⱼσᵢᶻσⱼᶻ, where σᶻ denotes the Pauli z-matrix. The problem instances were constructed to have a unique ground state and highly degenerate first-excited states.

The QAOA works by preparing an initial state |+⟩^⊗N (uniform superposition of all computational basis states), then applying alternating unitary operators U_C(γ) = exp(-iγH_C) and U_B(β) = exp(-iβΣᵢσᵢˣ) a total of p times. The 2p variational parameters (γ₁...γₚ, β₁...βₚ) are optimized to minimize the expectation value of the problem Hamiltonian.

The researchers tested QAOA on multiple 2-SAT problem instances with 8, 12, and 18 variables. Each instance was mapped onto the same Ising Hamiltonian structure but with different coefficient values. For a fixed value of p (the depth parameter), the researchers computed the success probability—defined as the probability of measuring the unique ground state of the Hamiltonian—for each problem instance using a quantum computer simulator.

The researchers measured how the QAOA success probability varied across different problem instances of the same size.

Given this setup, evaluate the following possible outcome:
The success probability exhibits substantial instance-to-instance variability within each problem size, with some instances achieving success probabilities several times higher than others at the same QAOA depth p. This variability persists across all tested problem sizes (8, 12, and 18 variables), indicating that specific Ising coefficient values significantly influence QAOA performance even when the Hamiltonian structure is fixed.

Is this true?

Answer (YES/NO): NO